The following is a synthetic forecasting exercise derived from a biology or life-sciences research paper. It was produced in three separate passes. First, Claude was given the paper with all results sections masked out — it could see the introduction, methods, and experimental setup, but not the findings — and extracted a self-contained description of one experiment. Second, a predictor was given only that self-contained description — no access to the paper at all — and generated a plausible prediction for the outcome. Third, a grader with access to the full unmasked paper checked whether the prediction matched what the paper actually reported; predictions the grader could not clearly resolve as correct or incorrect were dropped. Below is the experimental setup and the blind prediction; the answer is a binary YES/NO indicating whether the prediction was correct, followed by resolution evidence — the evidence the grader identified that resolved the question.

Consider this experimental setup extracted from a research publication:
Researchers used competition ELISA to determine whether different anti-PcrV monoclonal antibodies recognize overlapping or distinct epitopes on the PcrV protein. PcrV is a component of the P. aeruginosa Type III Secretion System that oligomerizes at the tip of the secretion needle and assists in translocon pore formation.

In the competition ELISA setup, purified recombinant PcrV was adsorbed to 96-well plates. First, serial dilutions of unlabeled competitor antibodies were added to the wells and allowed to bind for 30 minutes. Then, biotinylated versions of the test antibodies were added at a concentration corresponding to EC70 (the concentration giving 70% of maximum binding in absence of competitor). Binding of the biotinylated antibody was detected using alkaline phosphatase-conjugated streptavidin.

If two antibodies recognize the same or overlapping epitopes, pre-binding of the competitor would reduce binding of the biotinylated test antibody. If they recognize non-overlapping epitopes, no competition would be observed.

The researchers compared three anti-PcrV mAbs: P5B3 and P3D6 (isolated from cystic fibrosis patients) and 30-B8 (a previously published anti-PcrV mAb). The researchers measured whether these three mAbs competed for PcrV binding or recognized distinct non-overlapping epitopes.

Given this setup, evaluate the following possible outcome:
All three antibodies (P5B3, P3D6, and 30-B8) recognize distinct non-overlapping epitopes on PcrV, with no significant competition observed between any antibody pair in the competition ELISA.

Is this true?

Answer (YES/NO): NO